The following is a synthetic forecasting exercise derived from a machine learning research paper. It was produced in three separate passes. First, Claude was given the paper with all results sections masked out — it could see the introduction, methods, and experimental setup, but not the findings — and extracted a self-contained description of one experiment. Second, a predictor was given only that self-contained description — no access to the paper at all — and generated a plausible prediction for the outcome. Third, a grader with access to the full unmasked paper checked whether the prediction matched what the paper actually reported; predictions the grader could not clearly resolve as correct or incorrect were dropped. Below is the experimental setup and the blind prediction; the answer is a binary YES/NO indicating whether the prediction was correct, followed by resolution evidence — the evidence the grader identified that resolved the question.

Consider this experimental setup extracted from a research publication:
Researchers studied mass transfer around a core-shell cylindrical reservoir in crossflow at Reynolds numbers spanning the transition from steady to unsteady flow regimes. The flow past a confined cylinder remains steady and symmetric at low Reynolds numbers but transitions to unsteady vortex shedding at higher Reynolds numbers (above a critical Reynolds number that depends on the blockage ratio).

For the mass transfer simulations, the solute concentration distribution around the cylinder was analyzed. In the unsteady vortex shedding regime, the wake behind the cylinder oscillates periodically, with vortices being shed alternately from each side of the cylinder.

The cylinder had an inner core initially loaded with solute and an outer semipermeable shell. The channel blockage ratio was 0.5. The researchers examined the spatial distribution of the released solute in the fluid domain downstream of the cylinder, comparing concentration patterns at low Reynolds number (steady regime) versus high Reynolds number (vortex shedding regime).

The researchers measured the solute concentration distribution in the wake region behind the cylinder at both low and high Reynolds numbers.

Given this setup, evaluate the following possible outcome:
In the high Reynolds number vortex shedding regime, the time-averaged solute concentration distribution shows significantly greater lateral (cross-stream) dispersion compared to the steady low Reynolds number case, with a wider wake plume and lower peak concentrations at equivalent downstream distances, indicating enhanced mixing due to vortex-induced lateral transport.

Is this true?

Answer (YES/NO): NO